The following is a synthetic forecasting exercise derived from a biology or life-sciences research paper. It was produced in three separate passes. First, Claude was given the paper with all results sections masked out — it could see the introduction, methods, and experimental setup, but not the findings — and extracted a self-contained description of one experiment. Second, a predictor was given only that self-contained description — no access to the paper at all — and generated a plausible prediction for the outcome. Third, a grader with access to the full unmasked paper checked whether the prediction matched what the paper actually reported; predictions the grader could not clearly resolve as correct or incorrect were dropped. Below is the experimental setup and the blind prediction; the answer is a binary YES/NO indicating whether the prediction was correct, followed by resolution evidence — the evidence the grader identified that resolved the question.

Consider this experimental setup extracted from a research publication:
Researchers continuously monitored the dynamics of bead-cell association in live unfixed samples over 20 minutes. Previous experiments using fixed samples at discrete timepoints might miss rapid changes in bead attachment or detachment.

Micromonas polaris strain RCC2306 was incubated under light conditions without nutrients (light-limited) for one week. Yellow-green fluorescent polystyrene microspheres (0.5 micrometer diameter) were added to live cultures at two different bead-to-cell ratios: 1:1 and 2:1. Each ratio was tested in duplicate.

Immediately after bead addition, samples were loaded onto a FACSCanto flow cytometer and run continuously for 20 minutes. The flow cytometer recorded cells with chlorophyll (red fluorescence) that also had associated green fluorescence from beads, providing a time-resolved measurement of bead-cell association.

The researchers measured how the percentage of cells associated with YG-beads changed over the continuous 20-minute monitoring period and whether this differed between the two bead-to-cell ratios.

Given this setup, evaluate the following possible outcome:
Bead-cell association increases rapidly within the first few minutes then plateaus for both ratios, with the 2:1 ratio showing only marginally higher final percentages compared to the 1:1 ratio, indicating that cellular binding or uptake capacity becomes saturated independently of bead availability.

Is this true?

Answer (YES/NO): NO